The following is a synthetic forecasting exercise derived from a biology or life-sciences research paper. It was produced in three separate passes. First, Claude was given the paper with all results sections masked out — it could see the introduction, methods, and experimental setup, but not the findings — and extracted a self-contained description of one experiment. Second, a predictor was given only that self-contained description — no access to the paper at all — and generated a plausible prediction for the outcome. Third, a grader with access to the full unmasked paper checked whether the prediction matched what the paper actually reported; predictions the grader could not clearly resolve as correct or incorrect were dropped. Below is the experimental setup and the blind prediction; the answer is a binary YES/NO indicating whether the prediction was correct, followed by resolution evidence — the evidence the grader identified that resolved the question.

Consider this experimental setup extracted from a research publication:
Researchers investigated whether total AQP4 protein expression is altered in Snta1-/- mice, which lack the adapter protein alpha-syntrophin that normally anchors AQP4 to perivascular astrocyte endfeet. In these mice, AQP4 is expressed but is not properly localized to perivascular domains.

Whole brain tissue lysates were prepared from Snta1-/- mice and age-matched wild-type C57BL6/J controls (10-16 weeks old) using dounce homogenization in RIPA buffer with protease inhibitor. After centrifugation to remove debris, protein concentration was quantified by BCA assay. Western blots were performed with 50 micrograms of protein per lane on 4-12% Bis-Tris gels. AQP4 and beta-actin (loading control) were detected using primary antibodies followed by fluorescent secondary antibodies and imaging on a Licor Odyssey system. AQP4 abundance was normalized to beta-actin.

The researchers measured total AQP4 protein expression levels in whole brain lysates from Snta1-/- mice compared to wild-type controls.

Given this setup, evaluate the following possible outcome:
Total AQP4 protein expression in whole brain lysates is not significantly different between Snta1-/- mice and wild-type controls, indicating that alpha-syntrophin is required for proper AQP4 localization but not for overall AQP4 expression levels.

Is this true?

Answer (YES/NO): YES